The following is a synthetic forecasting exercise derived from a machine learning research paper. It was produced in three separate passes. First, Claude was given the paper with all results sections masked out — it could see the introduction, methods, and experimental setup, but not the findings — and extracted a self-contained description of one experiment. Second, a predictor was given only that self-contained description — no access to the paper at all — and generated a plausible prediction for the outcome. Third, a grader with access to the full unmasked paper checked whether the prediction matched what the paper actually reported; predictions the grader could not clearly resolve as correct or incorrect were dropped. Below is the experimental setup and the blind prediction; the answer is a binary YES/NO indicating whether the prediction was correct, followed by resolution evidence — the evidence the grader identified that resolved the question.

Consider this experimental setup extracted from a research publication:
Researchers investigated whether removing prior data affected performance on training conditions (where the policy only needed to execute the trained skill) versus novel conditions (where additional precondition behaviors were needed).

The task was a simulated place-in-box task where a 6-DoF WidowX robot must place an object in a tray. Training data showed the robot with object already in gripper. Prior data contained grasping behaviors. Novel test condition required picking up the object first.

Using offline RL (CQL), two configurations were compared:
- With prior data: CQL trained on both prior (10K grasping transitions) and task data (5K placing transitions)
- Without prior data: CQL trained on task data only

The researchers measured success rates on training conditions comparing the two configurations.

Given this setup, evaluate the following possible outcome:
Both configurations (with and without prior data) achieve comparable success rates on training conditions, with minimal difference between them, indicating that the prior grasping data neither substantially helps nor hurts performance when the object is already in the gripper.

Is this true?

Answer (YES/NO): YES